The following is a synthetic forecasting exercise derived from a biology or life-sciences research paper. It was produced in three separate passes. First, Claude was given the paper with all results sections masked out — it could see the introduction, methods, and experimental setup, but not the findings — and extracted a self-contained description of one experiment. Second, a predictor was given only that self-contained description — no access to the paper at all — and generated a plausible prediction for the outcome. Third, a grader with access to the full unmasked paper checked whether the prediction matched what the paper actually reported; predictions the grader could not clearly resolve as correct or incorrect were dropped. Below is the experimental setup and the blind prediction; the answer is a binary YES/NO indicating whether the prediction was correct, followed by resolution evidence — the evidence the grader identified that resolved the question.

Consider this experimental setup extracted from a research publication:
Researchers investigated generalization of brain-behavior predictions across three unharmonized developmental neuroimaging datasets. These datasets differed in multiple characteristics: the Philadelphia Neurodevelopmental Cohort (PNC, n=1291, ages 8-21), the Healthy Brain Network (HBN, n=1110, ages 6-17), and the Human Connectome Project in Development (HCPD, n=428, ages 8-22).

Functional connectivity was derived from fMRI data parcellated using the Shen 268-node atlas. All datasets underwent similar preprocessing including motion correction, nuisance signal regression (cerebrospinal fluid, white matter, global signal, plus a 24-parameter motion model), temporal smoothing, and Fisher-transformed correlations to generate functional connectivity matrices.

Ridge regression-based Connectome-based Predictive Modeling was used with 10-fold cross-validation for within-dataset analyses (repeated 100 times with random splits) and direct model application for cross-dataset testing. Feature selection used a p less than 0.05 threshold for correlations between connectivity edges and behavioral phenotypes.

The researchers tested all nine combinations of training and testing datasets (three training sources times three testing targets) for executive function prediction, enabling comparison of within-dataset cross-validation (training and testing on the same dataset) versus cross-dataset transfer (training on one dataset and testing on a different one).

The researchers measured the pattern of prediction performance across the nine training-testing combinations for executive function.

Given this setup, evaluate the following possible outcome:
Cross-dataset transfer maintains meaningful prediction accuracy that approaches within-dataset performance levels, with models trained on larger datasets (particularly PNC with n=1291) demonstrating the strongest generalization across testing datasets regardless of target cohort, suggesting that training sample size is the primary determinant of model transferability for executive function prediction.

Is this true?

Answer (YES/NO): NO